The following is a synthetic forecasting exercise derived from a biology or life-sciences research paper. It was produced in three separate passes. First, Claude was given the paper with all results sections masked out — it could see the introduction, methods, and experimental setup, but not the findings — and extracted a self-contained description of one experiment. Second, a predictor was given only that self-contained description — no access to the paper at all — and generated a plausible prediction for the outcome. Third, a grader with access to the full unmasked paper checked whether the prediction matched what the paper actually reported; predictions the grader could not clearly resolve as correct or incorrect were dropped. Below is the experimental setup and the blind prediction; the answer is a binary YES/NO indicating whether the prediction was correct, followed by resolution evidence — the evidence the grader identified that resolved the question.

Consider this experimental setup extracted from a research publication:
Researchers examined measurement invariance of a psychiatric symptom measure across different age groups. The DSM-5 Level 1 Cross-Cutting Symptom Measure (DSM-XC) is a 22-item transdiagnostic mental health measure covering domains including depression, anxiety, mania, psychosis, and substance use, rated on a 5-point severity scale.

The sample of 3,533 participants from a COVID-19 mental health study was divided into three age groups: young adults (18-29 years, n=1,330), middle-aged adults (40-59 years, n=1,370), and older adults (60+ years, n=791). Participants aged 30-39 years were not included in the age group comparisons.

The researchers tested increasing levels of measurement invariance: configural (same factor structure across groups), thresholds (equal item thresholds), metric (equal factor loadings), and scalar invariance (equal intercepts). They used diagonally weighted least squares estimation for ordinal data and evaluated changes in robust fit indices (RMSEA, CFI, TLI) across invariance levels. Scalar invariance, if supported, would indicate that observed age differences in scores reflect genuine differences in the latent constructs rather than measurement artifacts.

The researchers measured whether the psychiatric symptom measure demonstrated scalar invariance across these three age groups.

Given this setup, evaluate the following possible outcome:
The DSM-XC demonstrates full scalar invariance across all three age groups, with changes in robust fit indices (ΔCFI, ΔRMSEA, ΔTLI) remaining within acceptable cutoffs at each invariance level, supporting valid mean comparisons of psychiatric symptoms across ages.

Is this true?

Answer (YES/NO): NO